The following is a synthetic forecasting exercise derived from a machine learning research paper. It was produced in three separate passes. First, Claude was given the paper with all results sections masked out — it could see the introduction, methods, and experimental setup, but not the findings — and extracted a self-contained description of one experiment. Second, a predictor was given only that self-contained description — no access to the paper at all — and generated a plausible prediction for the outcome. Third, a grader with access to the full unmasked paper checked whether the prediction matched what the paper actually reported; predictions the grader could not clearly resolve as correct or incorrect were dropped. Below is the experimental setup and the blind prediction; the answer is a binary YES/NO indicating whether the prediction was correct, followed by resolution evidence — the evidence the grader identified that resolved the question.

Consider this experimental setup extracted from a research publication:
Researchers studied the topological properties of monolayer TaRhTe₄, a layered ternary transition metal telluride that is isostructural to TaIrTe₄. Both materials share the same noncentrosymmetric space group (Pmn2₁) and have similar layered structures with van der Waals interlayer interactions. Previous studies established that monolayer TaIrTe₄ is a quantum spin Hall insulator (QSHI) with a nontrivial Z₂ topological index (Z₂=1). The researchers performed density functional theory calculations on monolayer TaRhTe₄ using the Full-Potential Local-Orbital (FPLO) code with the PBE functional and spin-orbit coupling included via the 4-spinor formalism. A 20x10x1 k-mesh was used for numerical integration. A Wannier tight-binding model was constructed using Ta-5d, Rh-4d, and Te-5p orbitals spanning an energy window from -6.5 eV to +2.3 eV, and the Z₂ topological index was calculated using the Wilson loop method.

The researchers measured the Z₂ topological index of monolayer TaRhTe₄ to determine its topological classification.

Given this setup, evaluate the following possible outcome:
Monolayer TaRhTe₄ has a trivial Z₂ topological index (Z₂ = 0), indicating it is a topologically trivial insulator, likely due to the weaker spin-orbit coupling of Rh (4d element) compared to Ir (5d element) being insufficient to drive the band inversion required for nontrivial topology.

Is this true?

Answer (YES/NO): NO